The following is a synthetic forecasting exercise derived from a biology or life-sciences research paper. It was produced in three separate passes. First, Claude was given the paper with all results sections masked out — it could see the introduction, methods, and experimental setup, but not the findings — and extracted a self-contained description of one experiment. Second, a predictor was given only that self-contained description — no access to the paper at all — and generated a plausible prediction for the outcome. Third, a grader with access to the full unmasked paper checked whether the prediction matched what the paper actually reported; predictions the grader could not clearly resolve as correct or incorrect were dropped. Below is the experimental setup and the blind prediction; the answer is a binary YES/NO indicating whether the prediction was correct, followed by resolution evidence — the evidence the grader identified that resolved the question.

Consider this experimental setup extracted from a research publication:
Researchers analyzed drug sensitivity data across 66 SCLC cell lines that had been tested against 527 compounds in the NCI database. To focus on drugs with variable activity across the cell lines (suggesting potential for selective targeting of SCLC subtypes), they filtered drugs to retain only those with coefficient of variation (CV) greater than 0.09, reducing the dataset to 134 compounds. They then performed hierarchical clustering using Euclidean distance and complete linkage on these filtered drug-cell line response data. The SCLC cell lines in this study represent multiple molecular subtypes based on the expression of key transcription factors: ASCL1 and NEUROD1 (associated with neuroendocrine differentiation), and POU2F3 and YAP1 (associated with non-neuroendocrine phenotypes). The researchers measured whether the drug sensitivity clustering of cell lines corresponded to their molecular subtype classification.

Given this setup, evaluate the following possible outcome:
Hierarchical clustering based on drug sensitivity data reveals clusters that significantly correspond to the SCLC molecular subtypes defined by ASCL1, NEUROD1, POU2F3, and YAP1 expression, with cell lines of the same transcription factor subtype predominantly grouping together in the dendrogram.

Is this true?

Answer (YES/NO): NO